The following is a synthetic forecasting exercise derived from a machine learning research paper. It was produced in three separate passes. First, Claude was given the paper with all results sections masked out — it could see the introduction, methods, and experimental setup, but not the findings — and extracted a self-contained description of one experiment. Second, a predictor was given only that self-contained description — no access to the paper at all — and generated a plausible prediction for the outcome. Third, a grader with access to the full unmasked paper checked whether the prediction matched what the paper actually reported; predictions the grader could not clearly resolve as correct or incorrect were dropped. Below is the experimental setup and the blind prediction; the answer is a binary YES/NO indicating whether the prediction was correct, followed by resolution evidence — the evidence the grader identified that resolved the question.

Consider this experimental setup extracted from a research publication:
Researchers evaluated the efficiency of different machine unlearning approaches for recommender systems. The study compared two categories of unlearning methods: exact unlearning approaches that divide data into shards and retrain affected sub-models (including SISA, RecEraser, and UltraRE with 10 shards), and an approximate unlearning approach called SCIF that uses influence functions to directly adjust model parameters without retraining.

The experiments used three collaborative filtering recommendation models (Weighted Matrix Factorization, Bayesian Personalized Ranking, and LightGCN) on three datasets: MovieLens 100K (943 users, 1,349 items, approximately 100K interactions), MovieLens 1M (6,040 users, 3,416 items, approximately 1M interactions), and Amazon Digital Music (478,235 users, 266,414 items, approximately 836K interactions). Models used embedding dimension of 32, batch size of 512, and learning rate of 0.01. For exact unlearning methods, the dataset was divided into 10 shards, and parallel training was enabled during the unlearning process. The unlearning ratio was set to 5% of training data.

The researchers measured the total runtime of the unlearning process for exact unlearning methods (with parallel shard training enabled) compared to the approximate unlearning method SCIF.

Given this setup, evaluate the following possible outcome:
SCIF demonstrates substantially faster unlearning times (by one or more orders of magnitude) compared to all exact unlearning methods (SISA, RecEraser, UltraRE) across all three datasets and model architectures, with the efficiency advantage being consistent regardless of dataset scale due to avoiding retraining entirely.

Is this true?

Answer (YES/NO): NO